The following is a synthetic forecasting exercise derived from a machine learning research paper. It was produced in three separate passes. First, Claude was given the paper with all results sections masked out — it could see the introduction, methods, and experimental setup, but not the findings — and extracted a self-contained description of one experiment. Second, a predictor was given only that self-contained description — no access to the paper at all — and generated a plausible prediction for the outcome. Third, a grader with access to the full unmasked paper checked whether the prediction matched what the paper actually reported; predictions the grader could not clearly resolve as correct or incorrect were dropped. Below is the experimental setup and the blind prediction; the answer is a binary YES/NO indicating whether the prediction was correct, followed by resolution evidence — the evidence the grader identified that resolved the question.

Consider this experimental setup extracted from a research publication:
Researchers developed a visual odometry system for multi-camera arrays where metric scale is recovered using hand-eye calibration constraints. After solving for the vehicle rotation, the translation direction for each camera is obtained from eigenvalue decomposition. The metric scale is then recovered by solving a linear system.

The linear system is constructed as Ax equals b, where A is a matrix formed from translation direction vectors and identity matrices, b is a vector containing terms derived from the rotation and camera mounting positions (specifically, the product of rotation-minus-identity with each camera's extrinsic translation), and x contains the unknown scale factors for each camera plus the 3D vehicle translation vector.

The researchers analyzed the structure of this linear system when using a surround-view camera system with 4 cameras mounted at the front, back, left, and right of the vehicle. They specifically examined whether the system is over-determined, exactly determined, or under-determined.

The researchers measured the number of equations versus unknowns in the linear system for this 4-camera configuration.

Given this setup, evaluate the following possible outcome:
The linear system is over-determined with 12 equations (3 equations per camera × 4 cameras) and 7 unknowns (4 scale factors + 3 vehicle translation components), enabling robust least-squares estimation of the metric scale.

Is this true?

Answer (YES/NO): YES